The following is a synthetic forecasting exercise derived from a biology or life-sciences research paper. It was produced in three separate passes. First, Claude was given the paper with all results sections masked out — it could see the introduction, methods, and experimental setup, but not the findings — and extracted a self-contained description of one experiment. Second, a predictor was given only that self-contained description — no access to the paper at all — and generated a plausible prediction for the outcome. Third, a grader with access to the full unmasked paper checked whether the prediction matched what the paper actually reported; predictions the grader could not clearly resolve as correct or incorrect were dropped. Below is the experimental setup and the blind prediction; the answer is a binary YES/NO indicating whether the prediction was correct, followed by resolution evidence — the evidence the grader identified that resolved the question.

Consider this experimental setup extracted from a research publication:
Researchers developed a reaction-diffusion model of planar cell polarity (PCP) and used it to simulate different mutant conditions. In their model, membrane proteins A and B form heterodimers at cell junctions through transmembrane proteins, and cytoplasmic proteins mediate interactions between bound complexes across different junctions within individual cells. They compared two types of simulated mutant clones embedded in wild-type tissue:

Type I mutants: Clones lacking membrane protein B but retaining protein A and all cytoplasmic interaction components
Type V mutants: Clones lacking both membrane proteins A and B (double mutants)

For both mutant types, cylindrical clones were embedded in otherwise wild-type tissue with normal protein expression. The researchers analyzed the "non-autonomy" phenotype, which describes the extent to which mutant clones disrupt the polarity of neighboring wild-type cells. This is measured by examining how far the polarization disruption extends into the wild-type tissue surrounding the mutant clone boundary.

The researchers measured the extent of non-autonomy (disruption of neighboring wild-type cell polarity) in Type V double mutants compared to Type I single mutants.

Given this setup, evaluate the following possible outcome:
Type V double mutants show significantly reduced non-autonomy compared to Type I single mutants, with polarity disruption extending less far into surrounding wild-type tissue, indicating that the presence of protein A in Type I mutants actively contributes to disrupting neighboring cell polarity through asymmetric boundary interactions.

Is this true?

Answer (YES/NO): YES